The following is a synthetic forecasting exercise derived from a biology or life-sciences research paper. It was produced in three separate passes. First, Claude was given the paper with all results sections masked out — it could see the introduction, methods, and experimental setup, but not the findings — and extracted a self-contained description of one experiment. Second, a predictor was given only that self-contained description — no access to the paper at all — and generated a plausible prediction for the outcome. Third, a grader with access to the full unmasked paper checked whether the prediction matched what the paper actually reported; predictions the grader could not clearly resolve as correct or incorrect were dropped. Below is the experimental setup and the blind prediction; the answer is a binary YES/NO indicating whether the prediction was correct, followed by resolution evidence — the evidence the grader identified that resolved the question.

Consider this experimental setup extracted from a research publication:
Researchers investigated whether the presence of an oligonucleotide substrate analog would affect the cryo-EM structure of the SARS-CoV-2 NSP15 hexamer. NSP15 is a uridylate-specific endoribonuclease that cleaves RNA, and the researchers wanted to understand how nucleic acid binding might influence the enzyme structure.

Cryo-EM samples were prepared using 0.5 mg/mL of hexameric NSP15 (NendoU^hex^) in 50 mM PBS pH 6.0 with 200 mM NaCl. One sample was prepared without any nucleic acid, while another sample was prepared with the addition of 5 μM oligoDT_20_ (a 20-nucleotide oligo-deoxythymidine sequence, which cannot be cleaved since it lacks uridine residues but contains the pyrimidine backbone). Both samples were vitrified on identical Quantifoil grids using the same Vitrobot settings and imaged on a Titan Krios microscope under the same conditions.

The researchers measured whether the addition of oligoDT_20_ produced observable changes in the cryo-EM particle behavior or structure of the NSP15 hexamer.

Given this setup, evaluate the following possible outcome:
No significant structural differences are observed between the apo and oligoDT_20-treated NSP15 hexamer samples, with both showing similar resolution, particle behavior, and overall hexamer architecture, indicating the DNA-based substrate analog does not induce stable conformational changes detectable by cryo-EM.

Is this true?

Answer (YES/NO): NO